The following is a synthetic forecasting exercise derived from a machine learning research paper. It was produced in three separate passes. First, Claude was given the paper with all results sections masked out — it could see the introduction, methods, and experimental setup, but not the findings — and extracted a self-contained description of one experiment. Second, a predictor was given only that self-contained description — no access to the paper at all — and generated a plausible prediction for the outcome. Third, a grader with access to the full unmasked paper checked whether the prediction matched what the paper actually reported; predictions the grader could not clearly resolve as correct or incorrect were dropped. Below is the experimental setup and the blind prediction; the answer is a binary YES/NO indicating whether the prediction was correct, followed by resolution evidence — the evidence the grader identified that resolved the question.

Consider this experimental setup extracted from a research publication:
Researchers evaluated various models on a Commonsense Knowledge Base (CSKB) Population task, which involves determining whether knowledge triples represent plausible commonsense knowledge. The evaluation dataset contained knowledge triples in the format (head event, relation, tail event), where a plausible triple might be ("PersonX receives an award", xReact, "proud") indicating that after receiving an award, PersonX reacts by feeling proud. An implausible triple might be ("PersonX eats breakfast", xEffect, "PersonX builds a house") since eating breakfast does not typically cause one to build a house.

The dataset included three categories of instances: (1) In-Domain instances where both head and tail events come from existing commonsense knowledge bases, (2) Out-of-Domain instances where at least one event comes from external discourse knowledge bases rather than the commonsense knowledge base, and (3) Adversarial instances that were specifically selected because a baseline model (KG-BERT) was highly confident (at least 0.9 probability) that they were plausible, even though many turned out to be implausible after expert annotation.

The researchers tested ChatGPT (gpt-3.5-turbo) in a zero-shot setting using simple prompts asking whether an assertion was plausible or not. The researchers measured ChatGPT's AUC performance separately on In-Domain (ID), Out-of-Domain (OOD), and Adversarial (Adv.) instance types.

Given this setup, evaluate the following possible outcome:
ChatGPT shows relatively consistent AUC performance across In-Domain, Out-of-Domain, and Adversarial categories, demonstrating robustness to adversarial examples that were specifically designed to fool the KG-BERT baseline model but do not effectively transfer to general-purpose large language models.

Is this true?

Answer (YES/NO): NO